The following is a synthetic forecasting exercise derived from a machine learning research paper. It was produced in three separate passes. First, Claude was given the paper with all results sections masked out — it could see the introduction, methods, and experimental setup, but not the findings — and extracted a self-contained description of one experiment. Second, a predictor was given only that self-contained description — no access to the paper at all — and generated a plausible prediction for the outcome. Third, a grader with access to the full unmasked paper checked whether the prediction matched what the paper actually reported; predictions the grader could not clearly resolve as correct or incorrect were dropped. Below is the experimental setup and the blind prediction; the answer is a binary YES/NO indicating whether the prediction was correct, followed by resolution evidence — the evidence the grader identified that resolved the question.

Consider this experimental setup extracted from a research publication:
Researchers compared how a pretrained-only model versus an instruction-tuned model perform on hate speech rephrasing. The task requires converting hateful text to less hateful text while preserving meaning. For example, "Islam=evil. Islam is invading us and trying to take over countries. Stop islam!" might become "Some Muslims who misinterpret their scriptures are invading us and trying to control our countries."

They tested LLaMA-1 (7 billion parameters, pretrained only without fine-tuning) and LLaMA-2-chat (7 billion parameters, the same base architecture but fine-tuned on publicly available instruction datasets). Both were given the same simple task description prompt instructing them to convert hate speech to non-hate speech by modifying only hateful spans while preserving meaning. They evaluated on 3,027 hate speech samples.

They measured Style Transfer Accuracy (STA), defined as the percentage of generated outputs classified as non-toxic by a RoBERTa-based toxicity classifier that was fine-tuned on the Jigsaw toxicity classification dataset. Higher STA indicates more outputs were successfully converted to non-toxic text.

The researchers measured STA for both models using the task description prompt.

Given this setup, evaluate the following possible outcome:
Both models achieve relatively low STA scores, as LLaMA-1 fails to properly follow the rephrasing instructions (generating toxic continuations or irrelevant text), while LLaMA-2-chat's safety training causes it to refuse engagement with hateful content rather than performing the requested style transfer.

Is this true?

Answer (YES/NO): NO